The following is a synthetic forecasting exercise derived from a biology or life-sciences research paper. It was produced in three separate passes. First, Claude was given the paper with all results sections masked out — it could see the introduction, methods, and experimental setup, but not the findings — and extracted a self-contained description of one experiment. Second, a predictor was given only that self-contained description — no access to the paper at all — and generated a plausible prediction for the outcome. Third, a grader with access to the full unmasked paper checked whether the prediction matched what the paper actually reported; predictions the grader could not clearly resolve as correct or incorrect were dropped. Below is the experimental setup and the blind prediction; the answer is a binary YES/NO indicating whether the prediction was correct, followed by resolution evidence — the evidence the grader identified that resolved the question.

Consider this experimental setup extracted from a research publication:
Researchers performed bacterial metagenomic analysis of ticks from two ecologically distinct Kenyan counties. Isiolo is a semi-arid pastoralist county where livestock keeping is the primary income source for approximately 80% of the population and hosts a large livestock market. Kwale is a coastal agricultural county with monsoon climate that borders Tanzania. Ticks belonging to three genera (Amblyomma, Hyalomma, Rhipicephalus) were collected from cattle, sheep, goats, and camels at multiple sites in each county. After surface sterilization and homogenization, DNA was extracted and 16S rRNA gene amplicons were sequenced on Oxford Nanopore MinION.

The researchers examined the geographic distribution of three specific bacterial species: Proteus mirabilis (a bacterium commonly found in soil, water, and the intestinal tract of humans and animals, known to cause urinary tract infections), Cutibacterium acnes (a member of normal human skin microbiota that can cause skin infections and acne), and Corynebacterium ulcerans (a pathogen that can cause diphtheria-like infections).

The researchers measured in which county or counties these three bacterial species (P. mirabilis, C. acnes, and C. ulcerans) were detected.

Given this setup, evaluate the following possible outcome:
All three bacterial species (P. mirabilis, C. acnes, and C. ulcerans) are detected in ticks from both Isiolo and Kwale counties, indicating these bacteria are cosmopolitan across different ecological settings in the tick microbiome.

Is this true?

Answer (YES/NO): NO